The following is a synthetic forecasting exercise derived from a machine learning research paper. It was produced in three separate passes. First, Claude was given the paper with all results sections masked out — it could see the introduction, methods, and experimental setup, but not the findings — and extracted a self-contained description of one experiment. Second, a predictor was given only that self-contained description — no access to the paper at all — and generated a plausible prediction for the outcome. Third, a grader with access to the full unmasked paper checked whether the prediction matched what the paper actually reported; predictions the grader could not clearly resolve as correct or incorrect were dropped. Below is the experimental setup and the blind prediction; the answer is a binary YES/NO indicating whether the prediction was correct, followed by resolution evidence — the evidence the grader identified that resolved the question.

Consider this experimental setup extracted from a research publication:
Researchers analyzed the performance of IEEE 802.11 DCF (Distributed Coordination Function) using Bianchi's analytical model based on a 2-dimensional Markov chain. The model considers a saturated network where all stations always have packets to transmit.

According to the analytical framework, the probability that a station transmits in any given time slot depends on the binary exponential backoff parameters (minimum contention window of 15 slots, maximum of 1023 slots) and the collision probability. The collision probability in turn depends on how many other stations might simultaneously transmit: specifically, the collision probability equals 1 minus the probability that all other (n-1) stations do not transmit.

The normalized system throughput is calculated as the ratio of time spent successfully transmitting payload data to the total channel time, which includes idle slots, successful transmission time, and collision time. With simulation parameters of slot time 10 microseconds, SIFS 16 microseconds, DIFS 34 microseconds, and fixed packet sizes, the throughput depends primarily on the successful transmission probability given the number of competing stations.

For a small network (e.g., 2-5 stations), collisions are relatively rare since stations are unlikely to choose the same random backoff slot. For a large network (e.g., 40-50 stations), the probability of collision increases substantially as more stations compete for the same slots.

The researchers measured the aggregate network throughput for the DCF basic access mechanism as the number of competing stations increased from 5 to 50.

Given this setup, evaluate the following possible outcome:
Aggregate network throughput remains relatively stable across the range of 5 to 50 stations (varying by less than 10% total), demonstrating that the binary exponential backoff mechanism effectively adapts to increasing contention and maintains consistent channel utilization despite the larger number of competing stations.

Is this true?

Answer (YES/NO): NO